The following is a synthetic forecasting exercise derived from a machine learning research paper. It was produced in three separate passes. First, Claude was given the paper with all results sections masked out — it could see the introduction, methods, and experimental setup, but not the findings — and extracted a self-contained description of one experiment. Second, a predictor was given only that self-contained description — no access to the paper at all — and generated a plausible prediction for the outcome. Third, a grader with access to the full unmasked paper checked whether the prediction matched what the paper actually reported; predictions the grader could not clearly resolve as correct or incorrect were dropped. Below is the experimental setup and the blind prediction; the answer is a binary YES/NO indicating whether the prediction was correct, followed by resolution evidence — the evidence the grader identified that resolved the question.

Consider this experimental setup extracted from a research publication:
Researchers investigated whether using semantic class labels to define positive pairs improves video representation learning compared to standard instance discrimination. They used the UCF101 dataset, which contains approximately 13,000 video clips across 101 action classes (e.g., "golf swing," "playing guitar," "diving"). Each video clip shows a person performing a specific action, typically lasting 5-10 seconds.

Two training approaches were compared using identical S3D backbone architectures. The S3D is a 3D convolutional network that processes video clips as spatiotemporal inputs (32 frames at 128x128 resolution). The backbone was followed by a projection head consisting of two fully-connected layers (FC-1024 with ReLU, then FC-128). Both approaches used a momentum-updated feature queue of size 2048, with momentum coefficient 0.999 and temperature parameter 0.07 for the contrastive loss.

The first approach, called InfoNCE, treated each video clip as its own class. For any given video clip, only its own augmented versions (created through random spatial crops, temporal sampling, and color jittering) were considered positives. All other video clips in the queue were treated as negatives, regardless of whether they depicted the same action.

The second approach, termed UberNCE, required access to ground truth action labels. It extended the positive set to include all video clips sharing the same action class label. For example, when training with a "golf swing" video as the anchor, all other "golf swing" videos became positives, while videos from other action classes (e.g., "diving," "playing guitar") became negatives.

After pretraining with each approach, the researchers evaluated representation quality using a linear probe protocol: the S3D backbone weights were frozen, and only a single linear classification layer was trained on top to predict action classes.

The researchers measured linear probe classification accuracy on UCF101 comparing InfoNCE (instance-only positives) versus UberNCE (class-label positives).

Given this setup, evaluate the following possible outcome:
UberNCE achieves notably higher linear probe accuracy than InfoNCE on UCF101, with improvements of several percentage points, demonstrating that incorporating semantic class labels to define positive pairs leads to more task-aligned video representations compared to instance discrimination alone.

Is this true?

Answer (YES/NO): YES